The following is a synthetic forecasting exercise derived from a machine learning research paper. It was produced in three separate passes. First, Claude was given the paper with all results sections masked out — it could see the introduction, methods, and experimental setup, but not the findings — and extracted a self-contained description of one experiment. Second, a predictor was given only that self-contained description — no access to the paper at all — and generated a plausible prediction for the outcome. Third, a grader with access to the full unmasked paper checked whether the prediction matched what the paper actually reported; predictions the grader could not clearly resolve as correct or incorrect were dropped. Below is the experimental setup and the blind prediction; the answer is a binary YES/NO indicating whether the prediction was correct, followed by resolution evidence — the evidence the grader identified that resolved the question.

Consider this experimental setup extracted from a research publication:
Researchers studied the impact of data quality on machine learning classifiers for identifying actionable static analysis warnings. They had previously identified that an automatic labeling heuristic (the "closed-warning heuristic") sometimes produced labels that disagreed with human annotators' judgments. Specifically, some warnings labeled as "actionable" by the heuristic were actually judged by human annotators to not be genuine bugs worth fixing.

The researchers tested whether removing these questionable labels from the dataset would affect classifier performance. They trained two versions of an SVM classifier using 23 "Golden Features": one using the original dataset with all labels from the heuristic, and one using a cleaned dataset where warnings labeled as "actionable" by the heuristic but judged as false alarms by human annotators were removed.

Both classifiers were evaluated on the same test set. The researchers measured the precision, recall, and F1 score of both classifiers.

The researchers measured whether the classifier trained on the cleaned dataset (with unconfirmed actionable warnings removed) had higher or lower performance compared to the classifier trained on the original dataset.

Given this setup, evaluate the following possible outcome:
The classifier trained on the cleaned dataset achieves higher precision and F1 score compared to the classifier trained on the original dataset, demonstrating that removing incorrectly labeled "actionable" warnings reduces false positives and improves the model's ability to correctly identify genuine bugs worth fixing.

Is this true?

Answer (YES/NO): NO